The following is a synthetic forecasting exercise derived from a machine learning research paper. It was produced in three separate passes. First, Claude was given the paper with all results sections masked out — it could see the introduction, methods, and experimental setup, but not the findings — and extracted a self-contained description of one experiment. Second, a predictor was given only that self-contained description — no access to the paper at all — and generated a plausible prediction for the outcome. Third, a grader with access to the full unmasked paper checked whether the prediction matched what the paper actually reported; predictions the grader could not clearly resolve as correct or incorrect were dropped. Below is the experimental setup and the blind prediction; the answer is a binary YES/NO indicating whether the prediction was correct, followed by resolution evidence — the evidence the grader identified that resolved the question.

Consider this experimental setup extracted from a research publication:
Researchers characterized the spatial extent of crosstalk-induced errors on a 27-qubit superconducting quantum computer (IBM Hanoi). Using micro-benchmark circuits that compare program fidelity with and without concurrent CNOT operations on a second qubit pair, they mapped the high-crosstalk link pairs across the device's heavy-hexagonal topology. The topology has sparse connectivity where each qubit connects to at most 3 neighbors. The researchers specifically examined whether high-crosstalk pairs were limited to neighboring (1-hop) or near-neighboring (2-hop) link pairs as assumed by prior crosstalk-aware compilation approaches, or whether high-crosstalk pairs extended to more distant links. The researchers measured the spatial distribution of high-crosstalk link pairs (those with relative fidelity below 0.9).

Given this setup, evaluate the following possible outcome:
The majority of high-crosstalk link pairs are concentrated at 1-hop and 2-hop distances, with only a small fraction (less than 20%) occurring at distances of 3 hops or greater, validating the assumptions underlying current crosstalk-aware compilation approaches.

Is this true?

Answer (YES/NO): NO